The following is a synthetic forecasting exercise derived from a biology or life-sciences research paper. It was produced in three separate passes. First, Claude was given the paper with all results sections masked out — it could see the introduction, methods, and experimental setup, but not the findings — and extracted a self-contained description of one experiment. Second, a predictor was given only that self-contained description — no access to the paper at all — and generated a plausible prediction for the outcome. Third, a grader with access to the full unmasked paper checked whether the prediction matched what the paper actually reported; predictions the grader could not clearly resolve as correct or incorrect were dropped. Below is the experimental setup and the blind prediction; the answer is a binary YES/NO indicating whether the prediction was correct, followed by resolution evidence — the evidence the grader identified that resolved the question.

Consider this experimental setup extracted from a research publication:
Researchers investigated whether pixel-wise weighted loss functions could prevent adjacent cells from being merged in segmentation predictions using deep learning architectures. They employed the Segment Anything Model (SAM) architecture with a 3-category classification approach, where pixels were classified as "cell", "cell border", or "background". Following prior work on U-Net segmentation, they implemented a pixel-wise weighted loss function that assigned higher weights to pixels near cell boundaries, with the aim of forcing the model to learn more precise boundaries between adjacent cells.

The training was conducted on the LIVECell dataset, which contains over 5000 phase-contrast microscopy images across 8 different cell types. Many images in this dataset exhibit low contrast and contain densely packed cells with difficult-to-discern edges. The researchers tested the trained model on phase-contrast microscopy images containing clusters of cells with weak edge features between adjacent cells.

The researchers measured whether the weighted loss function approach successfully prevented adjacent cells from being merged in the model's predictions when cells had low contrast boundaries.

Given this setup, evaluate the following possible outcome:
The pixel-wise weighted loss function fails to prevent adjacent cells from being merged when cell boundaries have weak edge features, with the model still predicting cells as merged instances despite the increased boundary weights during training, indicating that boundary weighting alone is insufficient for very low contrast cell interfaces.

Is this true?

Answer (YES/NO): YES